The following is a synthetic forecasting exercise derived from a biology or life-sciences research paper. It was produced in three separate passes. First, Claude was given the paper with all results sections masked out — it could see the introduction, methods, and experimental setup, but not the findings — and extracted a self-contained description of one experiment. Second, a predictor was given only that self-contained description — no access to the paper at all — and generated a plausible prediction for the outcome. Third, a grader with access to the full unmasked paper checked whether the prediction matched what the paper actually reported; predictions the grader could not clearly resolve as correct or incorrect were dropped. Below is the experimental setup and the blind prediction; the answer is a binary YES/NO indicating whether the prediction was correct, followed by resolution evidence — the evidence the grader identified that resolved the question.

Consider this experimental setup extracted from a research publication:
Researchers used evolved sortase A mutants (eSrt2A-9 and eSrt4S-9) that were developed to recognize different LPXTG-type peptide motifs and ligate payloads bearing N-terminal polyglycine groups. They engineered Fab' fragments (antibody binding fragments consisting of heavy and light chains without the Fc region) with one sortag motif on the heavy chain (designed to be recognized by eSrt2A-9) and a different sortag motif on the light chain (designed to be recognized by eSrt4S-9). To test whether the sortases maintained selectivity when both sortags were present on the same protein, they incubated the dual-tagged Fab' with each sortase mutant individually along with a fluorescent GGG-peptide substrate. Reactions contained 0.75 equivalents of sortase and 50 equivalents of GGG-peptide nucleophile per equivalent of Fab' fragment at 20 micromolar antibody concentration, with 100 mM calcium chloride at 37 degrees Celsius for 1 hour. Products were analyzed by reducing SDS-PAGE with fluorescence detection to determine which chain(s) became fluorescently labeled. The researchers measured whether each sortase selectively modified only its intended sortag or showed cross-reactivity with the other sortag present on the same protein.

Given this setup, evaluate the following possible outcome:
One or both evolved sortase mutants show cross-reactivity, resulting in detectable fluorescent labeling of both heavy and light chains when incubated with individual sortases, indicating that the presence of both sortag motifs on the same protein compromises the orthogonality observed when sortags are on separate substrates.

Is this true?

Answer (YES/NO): NO